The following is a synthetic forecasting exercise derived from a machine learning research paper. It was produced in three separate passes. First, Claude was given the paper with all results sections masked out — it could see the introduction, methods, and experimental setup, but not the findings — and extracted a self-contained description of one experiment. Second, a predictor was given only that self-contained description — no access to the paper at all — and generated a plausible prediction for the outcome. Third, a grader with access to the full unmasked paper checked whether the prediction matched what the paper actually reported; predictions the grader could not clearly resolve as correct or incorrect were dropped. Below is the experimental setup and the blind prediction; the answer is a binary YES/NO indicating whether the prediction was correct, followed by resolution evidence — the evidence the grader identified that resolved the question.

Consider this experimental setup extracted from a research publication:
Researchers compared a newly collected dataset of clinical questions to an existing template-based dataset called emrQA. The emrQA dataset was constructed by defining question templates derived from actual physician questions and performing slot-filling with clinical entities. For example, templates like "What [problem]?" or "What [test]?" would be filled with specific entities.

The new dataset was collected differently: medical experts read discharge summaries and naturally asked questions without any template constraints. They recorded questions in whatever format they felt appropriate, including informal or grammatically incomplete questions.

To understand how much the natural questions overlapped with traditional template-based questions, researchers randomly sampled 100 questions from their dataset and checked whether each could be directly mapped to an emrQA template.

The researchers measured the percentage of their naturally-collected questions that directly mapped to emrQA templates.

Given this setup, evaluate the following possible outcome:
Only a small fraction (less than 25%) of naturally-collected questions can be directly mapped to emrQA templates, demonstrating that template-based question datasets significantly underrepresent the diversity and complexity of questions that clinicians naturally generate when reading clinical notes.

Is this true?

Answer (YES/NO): YES